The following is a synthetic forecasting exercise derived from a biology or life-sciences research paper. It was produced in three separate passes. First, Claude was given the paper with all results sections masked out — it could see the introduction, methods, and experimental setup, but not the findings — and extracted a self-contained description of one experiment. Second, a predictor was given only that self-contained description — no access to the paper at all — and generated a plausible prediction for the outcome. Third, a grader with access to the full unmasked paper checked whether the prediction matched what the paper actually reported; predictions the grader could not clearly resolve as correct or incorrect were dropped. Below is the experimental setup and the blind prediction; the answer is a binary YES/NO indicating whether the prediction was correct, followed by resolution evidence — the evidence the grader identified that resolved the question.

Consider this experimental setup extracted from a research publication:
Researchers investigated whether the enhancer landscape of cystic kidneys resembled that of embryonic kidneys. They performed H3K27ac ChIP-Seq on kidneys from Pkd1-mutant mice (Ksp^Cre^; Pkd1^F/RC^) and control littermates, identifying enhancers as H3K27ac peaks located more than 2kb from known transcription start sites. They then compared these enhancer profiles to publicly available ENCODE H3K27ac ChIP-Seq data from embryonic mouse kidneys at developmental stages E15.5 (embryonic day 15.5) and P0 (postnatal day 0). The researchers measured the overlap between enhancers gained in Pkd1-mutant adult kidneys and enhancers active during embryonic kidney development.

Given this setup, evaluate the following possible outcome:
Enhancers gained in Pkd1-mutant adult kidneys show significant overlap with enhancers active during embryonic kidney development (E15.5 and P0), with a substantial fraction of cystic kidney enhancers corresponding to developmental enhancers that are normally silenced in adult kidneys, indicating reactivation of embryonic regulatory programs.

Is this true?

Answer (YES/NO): YES